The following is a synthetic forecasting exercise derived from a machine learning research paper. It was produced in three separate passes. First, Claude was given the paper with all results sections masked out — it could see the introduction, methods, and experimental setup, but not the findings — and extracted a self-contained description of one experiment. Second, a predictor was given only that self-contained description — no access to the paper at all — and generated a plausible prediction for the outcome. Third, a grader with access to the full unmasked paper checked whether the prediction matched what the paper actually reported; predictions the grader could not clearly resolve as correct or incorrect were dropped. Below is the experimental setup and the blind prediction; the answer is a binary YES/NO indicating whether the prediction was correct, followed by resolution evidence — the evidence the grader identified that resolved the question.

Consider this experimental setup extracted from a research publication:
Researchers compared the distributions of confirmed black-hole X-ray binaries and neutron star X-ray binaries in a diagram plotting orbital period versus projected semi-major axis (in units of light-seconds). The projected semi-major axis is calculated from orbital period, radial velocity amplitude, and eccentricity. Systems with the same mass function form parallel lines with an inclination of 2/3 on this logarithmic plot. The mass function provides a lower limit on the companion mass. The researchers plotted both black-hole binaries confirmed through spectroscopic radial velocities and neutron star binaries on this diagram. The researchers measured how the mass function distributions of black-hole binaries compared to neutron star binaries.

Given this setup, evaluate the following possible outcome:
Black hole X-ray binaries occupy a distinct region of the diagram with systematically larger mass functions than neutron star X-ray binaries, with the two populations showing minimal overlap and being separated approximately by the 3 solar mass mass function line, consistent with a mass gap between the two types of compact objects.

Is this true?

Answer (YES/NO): NO